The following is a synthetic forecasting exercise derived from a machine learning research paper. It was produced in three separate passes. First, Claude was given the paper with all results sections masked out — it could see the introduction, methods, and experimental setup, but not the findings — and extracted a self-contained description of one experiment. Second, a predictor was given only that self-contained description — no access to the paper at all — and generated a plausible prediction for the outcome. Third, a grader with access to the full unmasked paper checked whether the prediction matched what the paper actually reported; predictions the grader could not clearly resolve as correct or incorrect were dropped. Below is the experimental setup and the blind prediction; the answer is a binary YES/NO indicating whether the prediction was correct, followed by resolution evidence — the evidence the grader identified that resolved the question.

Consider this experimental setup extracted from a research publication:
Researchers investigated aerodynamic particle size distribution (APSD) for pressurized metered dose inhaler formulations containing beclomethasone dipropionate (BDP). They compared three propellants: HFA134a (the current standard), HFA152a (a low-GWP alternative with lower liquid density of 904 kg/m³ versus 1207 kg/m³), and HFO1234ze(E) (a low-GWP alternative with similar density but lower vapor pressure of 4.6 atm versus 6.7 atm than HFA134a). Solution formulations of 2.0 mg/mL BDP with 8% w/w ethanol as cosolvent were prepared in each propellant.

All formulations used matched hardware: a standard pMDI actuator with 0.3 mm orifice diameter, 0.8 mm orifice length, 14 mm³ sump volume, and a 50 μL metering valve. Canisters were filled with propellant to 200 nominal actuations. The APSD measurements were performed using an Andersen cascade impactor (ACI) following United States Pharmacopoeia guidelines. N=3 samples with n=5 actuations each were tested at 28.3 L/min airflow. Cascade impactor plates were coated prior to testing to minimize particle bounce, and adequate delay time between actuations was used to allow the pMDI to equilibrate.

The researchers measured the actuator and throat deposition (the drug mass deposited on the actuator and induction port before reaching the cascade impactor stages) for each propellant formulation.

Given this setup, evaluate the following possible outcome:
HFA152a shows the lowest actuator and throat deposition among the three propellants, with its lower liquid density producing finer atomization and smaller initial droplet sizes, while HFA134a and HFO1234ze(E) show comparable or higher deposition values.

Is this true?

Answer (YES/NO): NO